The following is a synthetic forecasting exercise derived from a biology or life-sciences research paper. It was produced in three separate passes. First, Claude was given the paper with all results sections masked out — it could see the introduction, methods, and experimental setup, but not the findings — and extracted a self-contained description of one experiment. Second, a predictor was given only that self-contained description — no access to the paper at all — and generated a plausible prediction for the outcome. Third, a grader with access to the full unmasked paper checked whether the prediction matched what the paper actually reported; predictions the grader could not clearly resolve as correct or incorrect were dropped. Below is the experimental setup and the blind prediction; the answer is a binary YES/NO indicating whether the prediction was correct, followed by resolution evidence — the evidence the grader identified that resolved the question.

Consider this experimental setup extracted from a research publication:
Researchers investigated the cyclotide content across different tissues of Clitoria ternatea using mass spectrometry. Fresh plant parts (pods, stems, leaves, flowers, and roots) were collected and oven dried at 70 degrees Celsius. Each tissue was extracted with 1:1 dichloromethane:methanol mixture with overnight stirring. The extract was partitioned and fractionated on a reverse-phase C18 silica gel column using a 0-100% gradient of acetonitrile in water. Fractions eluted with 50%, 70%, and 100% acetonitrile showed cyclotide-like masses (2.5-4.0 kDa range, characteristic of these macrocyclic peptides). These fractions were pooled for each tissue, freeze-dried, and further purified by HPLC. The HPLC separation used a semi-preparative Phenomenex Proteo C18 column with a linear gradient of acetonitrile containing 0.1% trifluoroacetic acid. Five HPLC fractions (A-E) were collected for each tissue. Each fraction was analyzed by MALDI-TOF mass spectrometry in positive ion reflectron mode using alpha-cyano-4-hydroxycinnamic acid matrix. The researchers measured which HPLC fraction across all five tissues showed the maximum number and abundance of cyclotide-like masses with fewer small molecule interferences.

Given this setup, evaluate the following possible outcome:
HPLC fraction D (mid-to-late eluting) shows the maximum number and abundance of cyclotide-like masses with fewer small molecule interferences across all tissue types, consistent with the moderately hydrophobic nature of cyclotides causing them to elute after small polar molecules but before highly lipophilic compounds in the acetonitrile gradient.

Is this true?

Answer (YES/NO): YES